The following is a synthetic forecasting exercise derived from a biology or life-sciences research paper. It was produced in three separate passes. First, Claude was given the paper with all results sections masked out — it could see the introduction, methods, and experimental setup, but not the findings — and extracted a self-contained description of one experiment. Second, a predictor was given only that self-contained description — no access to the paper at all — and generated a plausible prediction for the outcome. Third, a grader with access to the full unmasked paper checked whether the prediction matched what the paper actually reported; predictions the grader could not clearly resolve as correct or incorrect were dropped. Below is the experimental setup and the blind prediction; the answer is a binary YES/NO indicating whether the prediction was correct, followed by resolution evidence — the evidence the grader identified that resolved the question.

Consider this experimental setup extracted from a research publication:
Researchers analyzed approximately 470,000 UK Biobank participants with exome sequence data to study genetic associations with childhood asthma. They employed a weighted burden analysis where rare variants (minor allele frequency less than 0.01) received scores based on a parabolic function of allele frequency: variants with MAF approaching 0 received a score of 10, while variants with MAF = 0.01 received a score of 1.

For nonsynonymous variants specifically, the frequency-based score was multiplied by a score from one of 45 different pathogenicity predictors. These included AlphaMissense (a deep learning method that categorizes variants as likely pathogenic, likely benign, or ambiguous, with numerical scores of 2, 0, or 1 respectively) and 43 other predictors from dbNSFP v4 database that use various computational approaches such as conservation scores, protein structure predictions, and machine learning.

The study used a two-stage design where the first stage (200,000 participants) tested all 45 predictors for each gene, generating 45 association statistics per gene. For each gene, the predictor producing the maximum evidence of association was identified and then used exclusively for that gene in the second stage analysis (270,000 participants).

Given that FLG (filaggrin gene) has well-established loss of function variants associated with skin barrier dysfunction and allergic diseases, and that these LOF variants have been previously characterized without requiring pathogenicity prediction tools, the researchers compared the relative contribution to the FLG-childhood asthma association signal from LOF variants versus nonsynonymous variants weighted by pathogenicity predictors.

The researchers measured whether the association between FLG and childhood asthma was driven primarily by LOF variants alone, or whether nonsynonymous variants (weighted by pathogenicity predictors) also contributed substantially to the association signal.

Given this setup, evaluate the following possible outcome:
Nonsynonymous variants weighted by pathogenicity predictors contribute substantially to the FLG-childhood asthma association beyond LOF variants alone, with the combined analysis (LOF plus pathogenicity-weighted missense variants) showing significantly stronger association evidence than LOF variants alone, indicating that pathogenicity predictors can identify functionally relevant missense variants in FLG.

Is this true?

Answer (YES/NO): NO